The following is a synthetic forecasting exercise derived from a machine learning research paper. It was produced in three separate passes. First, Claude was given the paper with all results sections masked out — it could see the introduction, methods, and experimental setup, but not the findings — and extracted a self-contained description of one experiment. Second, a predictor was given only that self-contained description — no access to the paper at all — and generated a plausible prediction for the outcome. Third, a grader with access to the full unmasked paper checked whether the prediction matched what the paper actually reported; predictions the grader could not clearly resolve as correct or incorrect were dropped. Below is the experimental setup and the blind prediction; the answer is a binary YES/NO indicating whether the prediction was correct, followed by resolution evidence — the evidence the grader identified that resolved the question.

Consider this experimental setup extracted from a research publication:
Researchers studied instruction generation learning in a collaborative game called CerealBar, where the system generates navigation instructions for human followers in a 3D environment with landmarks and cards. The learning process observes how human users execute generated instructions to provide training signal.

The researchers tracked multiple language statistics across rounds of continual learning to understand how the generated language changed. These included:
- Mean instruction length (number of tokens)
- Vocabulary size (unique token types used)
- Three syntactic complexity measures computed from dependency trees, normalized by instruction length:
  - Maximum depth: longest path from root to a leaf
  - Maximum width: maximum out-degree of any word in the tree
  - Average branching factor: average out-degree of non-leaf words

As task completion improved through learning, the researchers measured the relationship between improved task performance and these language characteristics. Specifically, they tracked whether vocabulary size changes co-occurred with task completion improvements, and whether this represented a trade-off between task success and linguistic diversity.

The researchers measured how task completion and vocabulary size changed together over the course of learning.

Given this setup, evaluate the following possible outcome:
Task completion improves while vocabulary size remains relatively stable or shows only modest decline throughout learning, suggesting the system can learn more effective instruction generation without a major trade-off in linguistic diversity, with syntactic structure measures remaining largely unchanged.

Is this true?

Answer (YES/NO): NO